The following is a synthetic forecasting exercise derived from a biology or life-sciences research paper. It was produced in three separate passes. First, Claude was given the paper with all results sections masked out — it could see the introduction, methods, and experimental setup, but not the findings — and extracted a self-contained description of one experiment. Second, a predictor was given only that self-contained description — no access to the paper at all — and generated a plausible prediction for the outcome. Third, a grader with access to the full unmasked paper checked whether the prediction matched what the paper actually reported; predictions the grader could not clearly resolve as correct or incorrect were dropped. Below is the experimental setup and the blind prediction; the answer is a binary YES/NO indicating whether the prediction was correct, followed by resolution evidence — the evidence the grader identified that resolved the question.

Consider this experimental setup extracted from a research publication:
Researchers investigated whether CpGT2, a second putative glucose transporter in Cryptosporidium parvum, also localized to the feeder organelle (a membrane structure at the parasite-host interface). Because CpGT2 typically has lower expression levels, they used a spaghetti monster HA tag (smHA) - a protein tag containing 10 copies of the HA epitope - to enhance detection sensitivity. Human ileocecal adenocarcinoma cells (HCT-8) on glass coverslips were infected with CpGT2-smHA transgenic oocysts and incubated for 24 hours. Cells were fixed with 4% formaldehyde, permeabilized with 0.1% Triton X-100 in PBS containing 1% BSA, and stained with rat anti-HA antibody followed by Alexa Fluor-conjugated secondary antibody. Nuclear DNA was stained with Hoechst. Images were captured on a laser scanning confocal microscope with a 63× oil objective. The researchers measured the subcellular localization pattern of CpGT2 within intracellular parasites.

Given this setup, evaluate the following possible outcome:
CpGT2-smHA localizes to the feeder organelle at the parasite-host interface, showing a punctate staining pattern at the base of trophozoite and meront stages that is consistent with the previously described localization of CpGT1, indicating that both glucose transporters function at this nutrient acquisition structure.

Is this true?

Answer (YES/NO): YES